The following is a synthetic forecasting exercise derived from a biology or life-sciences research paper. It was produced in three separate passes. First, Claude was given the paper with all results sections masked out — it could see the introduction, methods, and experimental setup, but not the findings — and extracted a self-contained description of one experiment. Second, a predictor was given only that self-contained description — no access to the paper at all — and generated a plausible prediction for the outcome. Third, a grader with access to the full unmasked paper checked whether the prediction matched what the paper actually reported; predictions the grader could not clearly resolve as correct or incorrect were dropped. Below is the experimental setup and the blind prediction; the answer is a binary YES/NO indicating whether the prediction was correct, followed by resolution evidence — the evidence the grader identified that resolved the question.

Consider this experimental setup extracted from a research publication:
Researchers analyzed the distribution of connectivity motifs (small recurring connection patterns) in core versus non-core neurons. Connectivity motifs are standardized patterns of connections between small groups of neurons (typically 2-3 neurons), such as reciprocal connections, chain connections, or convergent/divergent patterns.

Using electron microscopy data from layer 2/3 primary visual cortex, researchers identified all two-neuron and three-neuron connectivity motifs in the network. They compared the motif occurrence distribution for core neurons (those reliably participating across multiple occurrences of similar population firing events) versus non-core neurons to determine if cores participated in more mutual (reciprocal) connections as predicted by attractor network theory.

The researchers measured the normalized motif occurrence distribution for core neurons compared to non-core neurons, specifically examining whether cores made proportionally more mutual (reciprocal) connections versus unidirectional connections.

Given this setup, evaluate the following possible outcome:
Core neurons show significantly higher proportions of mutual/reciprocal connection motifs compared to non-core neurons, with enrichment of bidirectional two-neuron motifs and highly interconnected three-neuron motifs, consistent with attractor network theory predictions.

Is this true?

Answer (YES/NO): NO